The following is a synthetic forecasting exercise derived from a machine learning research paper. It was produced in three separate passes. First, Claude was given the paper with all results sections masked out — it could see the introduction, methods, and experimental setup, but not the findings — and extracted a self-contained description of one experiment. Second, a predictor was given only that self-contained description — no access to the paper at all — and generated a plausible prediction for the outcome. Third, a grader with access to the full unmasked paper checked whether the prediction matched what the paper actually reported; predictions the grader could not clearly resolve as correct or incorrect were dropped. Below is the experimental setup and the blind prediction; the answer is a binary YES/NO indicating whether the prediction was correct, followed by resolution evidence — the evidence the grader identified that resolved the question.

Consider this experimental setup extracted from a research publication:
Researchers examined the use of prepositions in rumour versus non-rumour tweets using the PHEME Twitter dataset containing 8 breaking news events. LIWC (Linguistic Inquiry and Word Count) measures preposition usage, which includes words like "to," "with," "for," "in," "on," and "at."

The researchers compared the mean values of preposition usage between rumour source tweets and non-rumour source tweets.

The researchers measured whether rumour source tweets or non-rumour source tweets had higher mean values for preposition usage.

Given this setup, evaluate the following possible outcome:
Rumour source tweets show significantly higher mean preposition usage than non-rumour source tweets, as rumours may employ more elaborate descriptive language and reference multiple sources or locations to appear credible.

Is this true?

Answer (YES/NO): YES